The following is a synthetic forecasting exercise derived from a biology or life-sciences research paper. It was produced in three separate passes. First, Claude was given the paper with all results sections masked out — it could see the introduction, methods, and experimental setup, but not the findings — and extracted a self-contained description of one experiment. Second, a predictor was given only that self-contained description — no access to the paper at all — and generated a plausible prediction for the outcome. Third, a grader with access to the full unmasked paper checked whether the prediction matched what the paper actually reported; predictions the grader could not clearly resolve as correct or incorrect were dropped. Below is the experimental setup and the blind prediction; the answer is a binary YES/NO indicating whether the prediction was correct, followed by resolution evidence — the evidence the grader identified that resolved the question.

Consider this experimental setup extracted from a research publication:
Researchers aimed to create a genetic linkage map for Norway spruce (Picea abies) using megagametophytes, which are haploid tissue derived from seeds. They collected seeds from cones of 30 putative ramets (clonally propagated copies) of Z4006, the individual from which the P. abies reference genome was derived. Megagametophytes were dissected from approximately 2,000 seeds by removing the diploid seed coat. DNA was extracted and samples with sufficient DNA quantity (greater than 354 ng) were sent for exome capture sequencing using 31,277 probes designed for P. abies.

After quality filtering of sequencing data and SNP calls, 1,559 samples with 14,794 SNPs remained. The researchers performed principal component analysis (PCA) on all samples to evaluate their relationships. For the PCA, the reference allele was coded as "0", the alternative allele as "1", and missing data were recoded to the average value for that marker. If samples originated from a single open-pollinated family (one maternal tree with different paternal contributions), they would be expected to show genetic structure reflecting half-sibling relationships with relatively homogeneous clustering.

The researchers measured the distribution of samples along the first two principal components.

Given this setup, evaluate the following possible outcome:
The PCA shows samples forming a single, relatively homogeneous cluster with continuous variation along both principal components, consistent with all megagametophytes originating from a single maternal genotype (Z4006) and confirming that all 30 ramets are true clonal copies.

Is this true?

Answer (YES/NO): NO